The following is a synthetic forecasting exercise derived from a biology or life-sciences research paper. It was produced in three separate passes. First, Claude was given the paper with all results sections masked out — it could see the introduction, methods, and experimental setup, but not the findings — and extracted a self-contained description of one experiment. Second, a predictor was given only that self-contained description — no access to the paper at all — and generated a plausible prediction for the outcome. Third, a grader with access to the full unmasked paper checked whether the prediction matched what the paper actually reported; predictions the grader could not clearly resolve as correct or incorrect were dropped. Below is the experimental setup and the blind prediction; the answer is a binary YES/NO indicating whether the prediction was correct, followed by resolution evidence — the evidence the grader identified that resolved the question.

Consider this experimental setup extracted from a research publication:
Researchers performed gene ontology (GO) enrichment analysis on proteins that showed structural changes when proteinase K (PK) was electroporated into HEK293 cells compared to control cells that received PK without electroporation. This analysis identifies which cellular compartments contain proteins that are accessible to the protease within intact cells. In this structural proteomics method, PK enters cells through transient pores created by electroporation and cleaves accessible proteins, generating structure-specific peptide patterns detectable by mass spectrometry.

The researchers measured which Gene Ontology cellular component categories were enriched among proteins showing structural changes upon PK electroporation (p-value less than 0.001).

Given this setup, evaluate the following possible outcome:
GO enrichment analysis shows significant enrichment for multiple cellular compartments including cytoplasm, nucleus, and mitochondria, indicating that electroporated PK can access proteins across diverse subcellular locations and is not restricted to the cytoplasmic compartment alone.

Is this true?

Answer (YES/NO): NO